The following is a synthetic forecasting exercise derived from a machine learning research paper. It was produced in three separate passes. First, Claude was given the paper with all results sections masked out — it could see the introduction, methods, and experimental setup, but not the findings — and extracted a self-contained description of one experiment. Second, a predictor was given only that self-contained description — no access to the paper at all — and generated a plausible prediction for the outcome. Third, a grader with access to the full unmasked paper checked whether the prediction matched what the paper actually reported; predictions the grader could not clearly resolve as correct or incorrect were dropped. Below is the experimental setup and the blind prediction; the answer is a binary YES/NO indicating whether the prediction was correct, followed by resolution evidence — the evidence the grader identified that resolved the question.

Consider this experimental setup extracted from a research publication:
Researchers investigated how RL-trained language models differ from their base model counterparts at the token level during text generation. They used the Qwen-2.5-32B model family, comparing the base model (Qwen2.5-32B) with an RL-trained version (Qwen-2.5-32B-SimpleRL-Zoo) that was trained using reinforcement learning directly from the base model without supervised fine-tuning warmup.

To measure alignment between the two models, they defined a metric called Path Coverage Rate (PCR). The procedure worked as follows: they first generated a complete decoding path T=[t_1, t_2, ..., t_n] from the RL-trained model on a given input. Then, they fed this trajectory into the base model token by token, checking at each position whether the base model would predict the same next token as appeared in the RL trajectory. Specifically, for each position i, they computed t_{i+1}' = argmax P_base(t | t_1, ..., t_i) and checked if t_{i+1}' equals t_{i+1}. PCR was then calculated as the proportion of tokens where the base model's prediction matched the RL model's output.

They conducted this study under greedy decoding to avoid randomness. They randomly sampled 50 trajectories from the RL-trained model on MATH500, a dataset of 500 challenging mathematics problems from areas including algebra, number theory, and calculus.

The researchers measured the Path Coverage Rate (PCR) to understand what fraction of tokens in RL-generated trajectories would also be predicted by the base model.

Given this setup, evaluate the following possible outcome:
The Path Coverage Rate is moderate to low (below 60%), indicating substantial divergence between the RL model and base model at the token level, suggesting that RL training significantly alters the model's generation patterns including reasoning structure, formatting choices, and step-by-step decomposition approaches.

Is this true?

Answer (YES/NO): NO